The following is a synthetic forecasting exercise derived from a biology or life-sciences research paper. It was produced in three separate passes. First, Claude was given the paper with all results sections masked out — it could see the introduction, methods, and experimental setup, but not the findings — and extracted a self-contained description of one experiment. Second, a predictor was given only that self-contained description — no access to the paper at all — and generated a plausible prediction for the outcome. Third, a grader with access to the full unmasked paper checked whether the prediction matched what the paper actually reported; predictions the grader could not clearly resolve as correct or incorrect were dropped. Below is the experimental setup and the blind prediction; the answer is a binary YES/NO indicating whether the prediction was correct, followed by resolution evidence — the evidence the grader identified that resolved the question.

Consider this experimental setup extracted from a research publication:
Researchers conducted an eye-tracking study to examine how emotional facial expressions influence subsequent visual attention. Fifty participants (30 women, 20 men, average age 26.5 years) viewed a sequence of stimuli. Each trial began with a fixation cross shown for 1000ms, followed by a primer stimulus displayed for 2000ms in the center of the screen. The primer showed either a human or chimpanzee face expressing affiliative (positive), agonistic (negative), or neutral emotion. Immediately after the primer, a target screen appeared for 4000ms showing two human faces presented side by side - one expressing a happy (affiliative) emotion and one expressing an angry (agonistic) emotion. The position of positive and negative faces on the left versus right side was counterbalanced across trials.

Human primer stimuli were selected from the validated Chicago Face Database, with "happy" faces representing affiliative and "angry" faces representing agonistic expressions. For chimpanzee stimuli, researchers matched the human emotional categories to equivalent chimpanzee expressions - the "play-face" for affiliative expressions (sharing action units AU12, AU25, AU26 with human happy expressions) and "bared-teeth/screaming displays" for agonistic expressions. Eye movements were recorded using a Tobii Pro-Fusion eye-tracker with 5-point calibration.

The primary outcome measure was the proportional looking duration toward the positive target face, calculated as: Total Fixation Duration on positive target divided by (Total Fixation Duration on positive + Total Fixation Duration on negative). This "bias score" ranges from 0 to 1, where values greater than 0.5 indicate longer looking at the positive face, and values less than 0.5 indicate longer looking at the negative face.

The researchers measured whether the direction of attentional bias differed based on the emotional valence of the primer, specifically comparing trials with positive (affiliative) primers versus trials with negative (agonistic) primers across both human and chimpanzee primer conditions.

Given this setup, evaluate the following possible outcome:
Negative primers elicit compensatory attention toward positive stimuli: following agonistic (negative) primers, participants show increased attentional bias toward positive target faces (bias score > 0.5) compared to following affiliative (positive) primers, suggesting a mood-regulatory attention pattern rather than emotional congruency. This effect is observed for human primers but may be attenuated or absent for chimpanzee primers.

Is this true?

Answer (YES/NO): NO